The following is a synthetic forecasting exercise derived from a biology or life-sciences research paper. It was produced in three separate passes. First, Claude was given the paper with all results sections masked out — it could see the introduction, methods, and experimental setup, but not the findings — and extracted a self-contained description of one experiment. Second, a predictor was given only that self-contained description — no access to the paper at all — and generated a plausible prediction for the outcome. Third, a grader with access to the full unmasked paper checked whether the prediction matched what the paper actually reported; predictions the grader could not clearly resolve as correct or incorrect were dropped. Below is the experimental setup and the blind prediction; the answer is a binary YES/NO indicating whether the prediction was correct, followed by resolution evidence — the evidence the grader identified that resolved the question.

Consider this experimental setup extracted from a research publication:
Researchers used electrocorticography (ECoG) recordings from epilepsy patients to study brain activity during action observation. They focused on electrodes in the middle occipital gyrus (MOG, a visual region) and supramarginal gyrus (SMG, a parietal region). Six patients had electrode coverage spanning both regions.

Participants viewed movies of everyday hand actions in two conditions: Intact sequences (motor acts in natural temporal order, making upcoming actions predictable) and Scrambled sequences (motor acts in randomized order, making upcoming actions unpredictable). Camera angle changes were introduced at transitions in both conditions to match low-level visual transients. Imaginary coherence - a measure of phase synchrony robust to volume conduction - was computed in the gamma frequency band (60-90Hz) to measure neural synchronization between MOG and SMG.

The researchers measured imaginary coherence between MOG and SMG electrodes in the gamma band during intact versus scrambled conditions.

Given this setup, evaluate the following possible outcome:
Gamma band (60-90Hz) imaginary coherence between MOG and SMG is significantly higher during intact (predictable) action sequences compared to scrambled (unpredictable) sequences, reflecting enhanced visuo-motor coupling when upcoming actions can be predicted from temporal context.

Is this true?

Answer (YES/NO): NO